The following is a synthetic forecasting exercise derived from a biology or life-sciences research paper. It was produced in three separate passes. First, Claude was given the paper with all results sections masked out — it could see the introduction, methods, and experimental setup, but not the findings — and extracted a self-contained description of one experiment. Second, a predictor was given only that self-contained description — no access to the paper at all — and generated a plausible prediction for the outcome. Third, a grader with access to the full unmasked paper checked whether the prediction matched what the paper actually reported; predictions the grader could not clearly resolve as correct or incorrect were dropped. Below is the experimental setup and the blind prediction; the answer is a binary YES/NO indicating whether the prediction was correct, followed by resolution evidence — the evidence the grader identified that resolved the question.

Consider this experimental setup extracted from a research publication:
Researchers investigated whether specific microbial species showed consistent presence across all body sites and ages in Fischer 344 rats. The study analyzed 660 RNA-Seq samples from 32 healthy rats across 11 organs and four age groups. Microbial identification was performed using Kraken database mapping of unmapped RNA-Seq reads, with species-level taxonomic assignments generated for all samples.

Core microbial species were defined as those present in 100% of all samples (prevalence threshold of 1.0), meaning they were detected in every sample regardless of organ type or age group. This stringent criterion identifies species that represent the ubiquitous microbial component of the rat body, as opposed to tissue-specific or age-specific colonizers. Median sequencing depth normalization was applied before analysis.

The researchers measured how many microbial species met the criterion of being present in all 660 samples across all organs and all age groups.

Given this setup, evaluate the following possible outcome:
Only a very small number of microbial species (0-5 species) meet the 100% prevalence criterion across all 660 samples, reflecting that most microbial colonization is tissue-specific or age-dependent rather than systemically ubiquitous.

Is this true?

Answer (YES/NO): NO